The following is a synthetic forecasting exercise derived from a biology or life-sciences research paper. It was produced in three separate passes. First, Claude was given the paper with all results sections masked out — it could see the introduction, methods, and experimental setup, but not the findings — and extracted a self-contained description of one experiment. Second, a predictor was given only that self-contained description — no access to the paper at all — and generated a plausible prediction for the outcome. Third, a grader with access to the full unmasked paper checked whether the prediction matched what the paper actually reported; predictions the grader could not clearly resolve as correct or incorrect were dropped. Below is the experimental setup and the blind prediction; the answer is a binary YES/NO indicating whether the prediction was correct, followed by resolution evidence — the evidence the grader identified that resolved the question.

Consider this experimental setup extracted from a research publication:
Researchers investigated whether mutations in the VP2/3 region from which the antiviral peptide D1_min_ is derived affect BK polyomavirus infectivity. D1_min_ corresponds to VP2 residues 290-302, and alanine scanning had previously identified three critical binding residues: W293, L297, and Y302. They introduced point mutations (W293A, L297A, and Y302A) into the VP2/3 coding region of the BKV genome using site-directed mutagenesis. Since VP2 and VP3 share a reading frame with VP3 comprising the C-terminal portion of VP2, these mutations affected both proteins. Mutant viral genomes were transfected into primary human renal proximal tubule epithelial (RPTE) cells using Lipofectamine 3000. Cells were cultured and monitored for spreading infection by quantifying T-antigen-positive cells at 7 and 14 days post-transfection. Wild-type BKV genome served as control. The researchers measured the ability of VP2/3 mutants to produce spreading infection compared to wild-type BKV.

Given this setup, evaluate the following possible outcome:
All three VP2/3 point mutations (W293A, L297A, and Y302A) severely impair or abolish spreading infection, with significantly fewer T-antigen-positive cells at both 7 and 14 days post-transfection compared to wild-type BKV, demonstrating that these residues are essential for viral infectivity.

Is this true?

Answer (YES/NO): YES